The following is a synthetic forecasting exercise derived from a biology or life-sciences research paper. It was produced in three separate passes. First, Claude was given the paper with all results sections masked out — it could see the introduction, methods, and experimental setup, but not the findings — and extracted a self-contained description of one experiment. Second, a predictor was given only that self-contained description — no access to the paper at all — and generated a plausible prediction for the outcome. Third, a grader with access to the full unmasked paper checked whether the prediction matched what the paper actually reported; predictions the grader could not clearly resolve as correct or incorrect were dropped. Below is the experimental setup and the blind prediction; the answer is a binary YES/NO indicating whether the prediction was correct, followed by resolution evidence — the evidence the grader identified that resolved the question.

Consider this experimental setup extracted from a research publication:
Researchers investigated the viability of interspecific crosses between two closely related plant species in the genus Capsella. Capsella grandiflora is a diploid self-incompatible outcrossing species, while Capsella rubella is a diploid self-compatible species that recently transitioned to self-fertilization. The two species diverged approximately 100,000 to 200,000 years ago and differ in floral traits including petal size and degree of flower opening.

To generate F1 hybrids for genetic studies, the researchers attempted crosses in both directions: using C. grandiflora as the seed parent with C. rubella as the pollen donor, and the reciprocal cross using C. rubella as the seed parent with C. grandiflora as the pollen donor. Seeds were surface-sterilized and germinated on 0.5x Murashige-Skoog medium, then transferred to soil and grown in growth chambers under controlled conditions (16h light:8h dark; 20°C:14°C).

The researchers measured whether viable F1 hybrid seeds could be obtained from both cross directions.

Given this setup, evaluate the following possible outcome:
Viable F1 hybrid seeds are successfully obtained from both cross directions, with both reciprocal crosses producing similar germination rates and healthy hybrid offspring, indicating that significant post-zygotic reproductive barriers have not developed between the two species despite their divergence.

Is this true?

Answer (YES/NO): NO